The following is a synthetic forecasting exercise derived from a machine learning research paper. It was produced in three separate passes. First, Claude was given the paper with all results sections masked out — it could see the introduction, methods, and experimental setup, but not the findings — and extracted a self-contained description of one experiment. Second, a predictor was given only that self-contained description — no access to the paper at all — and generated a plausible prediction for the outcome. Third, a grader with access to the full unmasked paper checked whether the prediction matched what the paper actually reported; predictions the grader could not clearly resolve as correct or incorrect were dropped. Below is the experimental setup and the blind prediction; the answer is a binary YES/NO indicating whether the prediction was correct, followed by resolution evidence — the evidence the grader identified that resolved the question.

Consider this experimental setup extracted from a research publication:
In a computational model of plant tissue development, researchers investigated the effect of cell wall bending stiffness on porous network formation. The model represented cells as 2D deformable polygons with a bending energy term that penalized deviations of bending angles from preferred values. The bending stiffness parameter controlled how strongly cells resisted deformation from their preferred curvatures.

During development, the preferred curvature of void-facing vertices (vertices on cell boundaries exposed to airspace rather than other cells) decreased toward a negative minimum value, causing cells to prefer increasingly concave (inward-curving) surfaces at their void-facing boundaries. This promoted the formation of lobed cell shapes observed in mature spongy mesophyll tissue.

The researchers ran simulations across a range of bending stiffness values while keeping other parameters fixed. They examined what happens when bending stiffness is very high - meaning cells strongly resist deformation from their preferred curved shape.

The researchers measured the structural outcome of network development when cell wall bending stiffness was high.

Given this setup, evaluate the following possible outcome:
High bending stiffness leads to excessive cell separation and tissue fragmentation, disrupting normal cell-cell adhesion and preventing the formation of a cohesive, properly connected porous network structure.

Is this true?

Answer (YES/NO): NO